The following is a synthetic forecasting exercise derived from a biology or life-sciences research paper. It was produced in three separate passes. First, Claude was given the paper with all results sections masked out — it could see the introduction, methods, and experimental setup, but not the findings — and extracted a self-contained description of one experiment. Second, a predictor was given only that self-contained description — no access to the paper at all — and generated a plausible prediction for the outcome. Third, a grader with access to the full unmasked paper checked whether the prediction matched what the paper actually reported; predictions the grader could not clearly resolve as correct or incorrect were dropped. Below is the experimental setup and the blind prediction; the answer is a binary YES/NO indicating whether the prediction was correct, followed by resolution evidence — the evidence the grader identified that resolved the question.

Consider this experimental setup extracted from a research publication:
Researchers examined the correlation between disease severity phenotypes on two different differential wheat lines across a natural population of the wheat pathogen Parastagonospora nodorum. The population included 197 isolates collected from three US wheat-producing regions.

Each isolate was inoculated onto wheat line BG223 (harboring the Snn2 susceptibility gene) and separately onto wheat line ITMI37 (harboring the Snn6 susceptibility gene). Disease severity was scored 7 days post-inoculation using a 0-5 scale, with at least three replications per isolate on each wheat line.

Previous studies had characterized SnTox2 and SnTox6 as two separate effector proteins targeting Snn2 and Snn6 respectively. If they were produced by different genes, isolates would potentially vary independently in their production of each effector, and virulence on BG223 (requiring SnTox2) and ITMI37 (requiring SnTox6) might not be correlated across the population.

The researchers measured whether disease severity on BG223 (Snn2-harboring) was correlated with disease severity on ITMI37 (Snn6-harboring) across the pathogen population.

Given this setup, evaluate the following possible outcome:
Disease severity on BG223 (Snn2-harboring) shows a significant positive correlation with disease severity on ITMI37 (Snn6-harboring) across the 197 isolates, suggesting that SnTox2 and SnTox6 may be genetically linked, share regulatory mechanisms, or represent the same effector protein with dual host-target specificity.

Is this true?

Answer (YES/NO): YES